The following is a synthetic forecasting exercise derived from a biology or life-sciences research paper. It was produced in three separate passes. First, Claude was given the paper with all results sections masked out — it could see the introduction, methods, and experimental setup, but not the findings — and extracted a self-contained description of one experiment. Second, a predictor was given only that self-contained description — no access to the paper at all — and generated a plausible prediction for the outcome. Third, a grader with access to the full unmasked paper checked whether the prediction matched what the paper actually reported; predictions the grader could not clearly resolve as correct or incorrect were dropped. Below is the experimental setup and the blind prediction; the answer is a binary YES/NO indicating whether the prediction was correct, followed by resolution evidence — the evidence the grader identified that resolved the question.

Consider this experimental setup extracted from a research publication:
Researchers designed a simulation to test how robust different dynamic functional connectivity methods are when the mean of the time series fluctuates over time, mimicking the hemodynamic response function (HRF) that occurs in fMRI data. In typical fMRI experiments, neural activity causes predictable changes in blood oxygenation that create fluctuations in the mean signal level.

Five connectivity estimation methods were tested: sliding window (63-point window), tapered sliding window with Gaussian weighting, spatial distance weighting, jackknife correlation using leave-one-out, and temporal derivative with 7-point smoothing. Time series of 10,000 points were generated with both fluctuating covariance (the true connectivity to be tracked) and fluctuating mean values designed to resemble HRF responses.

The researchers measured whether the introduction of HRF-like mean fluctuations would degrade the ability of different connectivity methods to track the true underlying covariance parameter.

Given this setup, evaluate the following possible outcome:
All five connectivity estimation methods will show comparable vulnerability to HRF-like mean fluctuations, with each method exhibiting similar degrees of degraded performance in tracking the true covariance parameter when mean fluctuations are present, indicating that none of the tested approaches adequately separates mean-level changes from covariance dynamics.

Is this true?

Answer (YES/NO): NO